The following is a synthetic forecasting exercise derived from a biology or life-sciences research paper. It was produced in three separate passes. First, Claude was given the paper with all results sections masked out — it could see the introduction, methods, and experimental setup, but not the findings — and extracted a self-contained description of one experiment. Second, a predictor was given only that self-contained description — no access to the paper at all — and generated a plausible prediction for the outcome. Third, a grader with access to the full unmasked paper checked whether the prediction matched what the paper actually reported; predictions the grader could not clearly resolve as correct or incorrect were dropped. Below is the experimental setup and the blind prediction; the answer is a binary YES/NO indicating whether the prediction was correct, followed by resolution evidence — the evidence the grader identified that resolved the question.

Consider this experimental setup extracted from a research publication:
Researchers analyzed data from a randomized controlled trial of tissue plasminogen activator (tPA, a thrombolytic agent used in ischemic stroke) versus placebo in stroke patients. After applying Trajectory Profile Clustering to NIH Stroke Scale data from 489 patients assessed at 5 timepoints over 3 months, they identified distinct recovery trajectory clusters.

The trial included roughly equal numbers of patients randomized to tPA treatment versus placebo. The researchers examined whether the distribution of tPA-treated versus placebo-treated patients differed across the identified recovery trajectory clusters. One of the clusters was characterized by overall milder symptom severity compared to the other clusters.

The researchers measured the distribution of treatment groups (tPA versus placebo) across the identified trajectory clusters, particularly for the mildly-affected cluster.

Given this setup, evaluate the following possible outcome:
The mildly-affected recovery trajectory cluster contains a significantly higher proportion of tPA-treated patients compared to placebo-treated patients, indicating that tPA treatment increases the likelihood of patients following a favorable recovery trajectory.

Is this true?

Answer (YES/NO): NO